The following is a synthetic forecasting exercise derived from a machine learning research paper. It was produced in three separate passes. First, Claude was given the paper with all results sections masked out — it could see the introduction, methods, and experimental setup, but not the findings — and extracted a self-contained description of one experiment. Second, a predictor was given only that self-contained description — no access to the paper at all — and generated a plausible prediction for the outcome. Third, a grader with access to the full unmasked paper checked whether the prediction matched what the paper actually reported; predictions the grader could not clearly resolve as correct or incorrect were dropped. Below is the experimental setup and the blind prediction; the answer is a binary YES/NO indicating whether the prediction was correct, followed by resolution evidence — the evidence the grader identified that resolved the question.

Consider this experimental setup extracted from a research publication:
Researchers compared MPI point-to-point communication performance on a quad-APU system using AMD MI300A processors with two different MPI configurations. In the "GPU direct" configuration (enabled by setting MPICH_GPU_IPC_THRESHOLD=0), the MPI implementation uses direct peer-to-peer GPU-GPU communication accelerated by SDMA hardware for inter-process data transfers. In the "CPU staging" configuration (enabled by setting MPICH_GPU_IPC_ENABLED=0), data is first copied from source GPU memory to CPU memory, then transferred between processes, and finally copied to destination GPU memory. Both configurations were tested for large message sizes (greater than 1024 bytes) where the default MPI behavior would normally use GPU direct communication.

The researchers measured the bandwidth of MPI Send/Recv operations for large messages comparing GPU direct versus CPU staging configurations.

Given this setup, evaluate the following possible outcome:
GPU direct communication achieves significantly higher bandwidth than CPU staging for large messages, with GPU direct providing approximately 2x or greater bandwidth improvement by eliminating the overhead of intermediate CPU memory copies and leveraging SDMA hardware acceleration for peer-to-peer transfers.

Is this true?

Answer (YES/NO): NO